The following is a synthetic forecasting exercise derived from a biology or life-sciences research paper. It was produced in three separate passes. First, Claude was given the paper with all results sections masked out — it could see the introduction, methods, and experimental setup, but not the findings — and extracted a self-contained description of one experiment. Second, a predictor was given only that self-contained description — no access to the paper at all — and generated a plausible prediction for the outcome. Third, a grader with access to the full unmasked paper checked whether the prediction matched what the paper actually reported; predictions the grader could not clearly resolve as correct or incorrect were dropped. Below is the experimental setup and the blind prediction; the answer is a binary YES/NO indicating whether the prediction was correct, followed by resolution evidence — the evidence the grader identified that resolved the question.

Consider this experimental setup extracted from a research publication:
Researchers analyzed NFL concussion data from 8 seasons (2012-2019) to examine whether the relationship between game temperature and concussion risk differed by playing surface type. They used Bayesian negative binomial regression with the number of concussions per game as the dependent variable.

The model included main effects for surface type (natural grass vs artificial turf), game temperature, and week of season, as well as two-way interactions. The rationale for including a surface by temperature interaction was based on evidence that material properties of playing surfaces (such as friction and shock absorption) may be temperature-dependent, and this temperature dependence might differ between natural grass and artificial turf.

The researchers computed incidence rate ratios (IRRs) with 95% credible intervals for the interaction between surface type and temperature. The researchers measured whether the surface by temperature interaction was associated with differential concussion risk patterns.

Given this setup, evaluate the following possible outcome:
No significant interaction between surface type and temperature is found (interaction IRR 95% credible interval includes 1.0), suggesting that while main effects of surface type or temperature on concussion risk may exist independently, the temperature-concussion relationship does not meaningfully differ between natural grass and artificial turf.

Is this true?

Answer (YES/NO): NO